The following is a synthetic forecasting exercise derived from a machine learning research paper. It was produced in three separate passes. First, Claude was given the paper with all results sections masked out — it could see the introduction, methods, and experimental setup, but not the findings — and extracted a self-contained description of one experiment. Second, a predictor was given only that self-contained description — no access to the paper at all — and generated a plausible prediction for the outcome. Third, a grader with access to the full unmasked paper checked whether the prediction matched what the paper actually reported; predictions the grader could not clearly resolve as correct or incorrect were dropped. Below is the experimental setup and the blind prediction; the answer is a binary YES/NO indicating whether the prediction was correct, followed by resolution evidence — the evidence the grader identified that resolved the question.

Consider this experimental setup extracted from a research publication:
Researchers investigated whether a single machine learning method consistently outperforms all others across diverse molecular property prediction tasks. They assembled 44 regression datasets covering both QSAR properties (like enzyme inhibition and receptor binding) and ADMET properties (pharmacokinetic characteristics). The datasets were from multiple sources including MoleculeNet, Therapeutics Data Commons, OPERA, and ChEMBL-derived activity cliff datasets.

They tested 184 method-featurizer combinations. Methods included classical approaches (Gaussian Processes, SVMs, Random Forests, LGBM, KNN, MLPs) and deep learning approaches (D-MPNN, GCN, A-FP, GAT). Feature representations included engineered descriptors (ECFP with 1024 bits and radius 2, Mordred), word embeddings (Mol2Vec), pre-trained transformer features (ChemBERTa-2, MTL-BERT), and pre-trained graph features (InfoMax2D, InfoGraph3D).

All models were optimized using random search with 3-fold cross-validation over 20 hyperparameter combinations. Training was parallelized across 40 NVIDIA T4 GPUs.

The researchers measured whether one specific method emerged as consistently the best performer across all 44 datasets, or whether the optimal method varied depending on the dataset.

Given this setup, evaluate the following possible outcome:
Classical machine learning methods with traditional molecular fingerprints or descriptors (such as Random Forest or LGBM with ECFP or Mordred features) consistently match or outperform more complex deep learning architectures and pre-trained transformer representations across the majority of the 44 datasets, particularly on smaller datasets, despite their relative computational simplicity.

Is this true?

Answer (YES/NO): NO